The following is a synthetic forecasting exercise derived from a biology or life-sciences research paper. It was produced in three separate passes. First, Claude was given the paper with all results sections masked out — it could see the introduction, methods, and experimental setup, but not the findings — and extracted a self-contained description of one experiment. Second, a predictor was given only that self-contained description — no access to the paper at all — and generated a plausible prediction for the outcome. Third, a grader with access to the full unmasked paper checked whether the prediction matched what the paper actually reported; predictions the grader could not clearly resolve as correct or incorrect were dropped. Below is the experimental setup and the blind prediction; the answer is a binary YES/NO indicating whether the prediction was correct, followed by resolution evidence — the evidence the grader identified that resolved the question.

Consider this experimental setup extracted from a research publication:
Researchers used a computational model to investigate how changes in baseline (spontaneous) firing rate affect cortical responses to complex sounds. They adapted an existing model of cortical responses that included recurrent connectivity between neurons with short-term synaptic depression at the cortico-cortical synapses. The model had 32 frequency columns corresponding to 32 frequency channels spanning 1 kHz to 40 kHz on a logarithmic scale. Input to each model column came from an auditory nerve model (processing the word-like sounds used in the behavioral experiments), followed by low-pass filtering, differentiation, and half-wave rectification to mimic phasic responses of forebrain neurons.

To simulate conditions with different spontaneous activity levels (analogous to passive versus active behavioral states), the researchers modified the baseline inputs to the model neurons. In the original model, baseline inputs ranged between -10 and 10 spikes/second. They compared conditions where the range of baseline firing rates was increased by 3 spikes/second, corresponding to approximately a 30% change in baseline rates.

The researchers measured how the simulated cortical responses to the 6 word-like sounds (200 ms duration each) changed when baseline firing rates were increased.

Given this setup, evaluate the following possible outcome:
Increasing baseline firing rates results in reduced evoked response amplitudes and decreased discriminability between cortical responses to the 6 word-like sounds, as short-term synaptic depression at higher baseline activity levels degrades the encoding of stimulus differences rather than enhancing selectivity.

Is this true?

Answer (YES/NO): NO